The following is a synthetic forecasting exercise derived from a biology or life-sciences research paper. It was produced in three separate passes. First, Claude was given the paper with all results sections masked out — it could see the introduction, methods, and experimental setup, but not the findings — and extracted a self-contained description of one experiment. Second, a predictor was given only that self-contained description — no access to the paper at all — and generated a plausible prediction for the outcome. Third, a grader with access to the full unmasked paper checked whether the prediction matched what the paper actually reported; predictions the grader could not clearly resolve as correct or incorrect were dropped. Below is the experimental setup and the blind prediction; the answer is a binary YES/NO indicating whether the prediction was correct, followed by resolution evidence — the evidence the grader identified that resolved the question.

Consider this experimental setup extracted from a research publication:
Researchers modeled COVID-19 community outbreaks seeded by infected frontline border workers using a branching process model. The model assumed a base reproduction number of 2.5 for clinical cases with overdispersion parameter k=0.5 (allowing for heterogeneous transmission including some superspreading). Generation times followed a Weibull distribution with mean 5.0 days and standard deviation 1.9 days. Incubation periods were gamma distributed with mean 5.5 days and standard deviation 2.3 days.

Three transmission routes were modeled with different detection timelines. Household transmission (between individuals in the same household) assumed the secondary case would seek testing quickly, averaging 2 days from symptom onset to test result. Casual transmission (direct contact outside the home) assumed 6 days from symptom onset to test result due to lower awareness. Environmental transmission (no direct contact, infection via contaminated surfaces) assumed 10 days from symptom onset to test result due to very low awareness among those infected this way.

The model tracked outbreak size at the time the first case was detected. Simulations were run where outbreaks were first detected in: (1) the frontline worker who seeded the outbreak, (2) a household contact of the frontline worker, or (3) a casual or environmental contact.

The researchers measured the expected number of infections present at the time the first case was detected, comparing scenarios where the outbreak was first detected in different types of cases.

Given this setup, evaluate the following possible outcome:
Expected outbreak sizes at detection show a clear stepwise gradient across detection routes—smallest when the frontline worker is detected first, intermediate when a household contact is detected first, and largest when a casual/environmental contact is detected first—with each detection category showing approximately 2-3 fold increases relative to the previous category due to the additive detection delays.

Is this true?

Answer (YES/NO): NO